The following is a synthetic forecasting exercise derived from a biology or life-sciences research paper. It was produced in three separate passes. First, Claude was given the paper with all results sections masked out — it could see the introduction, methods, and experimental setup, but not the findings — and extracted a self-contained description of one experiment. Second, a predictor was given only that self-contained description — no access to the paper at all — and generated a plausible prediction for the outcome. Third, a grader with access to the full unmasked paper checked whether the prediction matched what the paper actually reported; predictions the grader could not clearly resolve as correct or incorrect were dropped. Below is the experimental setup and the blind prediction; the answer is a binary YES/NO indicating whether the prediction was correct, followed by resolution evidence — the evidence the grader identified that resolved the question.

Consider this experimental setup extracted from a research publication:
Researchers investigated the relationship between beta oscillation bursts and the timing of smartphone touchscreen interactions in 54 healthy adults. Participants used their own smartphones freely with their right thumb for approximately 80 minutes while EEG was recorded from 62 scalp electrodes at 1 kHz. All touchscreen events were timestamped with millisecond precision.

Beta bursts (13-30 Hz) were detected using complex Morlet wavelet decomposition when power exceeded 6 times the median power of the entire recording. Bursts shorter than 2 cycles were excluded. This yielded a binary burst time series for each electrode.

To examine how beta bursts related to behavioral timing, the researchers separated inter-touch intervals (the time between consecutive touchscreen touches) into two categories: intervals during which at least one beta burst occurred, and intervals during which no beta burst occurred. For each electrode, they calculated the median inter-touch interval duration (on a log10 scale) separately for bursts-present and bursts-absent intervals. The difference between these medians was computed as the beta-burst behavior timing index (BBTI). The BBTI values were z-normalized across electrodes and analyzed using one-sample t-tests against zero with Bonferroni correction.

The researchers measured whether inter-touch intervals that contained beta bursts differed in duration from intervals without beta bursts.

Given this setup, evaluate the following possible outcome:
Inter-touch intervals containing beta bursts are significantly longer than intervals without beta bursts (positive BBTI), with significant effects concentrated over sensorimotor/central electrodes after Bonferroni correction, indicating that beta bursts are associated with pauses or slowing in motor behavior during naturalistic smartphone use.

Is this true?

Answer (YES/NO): NO